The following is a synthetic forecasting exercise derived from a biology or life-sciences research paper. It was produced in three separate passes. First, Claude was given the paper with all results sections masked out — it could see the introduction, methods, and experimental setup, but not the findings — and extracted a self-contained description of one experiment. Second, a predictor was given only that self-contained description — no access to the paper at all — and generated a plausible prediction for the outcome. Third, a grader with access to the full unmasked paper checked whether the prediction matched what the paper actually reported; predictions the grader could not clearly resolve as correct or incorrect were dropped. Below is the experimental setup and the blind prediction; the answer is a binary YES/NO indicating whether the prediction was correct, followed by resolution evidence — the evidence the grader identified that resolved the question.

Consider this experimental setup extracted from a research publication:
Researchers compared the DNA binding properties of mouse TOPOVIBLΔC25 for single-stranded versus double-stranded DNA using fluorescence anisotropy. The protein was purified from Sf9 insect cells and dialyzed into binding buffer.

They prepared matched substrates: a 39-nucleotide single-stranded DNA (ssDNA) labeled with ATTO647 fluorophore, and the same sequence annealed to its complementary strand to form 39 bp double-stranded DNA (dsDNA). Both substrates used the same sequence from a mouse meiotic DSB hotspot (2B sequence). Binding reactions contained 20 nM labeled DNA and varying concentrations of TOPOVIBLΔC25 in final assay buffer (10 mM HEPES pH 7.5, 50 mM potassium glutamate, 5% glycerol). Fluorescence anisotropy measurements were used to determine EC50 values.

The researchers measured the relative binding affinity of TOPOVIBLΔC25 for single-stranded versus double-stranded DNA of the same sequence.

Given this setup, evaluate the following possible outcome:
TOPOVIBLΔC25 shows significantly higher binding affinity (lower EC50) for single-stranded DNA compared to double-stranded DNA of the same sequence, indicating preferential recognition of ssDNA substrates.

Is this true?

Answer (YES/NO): YES